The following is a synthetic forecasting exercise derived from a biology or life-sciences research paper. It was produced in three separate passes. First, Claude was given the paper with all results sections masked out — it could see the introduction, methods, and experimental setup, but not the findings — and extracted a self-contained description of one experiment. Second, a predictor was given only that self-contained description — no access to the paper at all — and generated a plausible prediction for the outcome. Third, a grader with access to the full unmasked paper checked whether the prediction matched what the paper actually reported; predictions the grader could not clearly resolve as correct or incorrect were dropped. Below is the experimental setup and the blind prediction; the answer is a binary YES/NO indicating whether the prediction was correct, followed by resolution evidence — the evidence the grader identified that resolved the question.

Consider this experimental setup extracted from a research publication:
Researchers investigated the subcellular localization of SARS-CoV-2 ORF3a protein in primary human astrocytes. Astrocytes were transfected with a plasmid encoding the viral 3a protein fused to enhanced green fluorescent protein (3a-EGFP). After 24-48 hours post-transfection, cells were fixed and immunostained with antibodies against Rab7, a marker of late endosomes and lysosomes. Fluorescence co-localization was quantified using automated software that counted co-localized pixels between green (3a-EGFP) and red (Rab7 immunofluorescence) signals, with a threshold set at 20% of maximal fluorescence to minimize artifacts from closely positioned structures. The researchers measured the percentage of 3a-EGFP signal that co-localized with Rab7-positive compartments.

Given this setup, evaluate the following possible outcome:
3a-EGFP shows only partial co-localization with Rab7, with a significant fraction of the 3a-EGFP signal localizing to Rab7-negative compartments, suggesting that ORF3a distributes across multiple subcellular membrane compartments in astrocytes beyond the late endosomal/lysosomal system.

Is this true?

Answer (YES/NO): NO